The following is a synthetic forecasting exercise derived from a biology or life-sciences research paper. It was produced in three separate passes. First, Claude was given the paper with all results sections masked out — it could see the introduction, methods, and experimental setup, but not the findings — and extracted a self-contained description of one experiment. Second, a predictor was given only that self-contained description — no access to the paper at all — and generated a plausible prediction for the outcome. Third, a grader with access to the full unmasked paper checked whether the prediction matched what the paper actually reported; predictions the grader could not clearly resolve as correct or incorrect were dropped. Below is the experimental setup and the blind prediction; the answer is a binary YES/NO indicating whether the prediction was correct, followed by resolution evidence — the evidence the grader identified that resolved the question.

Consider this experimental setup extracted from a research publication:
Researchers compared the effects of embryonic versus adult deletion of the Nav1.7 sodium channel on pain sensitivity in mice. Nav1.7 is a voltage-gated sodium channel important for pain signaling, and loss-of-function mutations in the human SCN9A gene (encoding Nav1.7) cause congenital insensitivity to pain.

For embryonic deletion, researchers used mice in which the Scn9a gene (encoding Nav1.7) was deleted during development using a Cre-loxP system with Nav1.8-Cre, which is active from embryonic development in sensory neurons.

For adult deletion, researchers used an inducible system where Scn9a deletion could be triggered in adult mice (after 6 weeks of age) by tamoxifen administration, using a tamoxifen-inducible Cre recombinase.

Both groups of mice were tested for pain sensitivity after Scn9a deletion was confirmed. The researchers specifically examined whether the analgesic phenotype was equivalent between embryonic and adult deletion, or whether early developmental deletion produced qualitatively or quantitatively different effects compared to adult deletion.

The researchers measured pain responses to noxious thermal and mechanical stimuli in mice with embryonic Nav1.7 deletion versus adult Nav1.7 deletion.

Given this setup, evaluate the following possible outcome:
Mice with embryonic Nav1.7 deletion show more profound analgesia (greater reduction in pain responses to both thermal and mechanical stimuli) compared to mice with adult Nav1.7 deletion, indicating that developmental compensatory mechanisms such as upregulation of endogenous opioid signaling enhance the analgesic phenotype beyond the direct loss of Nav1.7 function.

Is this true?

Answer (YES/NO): YES